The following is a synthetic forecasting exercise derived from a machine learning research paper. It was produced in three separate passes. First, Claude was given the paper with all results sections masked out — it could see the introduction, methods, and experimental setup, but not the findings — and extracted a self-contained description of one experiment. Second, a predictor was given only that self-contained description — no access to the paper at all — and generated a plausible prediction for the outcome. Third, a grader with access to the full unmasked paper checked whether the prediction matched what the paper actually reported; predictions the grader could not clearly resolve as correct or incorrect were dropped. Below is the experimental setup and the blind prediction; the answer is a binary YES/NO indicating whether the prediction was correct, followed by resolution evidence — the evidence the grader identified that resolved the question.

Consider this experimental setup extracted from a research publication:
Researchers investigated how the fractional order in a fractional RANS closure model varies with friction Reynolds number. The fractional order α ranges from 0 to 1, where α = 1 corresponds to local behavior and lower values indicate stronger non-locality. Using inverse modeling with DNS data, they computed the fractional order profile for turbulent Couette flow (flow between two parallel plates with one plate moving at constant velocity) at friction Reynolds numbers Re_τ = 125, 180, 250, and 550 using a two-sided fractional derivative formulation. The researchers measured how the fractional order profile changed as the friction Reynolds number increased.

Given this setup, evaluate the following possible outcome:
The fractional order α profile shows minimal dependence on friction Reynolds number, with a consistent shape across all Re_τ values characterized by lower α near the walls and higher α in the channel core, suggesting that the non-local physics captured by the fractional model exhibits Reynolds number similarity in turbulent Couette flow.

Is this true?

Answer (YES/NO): NO